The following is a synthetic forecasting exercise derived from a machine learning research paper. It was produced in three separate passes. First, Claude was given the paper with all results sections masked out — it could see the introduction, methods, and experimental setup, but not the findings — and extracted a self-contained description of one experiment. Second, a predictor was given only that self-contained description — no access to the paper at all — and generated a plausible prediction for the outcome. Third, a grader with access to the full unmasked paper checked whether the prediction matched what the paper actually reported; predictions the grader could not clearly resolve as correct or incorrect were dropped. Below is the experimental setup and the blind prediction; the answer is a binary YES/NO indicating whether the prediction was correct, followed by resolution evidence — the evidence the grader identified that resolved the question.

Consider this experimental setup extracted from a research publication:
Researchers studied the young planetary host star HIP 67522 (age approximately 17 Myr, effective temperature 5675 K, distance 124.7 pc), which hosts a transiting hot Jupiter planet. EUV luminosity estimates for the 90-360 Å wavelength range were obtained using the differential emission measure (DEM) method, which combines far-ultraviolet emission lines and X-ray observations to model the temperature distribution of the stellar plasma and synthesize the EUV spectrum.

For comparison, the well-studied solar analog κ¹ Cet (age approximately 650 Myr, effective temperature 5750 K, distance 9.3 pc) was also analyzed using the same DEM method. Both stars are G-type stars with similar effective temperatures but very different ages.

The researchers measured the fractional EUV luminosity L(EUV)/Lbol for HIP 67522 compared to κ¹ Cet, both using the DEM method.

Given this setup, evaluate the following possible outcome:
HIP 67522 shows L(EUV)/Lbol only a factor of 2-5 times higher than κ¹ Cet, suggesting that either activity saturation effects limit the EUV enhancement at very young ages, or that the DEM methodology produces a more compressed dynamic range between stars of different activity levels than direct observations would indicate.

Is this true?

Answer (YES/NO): NO